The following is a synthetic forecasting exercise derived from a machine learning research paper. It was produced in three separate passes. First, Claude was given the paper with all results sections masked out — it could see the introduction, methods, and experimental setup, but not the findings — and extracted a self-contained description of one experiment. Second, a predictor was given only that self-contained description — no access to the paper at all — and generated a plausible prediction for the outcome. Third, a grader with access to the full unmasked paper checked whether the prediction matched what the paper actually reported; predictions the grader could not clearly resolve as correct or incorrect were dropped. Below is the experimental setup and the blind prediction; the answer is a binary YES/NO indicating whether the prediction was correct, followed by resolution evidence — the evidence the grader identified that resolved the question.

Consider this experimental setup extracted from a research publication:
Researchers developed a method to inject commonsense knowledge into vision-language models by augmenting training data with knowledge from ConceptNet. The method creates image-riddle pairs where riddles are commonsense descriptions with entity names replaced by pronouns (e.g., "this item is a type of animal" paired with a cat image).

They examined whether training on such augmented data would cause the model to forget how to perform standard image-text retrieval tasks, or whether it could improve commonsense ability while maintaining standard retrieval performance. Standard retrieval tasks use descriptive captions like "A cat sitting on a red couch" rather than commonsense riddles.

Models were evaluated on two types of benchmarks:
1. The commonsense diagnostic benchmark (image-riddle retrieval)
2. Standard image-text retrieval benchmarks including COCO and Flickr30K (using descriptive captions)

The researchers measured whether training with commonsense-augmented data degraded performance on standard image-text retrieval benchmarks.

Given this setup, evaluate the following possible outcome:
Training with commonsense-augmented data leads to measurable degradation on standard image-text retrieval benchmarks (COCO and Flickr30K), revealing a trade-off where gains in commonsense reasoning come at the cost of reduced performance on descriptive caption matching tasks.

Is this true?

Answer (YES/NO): NO